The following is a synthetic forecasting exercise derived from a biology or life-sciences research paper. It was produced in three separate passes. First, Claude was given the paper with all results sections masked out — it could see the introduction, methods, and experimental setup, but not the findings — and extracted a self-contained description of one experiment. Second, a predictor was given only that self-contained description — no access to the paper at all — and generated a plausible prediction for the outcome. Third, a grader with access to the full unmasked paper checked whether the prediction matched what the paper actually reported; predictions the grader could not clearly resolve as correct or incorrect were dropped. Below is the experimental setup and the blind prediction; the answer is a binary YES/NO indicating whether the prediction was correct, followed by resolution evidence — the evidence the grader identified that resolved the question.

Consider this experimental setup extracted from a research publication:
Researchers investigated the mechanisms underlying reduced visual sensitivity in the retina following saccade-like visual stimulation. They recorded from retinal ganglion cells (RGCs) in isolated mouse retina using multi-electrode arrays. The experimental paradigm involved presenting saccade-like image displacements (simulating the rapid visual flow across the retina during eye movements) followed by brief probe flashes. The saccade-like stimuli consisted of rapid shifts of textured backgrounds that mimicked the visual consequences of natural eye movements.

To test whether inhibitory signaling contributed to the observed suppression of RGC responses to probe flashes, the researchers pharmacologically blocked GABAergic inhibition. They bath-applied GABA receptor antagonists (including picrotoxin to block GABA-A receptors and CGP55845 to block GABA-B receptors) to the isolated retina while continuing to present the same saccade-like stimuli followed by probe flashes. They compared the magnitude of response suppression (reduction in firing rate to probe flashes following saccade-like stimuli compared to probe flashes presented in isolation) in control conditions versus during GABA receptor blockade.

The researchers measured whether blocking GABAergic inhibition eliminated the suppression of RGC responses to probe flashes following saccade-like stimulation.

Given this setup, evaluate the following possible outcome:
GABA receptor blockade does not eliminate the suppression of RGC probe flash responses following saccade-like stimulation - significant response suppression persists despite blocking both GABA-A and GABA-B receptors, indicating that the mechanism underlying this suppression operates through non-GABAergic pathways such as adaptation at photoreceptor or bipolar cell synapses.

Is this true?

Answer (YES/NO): NO